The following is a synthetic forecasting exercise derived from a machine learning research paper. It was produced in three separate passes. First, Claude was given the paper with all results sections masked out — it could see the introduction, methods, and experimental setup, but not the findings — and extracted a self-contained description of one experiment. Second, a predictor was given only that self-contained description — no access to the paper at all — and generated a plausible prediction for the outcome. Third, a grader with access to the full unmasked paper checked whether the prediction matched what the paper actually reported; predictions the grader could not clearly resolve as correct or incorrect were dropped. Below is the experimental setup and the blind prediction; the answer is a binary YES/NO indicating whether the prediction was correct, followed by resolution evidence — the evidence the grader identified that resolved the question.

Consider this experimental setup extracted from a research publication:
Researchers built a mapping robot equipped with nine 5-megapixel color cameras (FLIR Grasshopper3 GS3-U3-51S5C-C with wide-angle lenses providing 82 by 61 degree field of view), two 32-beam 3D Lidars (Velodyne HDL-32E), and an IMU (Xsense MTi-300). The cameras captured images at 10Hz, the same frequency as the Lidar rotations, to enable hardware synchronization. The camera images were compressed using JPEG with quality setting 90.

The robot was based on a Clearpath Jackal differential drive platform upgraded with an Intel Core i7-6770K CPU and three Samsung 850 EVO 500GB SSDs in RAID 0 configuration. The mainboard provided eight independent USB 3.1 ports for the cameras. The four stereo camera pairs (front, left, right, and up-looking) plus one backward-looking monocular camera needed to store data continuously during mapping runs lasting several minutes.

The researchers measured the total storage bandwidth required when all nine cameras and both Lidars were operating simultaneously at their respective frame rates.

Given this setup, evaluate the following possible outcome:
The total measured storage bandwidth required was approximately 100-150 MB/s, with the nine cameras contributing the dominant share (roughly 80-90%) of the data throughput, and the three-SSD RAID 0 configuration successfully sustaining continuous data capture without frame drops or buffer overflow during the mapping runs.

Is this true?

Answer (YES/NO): NO